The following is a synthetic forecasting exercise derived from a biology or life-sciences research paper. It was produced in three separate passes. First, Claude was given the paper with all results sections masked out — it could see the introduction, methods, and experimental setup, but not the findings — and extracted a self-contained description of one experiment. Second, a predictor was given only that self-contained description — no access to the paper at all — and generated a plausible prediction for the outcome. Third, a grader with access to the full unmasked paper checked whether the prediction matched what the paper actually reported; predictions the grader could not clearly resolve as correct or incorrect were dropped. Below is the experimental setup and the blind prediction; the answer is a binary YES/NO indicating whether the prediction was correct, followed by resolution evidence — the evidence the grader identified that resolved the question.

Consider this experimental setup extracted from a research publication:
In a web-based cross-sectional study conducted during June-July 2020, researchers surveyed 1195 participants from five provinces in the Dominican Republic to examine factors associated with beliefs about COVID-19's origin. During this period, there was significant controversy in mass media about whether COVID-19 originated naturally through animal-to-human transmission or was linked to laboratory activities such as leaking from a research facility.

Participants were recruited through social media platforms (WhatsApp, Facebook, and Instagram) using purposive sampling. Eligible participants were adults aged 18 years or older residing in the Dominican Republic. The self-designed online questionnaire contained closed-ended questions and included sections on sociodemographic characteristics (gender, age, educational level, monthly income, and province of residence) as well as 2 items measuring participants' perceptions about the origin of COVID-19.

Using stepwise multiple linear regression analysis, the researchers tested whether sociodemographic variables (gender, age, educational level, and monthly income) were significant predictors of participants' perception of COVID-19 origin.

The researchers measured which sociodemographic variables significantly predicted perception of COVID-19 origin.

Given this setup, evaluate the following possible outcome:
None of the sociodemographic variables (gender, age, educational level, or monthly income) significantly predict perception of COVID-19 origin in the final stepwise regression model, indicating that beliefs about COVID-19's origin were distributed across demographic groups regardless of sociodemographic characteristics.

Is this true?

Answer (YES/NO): NO